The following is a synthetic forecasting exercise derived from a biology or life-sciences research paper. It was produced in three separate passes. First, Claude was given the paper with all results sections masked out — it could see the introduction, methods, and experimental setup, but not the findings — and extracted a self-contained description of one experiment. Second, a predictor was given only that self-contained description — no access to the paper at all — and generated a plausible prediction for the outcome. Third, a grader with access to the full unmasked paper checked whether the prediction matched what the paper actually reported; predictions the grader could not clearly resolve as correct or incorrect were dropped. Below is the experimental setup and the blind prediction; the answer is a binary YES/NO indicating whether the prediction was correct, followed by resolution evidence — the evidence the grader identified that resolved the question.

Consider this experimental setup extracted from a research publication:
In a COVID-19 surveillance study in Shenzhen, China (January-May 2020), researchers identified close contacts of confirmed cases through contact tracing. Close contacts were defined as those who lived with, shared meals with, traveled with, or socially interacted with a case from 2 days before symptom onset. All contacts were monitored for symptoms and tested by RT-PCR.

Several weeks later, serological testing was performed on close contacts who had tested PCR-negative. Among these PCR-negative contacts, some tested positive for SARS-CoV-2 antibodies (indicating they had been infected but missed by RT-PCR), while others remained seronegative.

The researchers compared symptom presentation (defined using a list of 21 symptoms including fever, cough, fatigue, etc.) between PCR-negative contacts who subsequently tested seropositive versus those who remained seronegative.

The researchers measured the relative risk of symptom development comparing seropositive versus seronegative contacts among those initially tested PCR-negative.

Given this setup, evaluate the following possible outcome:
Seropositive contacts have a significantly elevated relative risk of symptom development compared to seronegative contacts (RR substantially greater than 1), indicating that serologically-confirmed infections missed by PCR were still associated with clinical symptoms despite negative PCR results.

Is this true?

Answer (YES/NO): YES